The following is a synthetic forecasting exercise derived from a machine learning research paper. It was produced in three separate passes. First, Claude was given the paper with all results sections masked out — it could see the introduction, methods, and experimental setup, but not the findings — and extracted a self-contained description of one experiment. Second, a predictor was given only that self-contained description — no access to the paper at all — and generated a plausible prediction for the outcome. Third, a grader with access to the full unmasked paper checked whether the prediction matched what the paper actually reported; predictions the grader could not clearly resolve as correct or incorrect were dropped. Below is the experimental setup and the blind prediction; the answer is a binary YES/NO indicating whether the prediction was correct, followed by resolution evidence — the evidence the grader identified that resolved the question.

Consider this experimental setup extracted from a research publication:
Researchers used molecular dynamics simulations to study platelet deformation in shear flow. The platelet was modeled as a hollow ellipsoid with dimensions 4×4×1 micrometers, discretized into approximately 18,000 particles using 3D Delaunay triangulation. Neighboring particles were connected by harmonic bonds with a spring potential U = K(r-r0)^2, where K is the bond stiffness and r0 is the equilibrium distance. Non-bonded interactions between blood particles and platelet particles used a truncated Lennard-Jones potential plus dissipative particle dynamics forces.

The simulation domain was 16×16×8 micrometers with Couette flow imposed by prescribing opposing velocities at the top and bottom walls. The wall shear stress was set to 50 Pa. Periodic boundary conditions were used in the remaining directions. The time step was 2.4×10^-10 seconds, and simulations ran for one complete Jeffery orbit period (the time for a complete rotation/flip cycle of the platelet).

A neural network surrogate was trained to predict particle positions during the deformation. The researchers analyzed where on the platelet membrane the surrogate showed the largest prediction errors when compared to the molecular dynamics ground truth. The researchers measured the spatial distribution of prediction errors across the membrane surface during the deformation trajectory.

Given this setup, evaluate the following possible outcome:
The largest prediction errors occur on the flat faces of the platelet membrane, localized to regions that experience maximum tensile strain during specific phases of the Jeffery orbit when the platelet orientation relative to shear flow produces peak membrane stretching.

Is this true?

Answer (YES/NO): NO